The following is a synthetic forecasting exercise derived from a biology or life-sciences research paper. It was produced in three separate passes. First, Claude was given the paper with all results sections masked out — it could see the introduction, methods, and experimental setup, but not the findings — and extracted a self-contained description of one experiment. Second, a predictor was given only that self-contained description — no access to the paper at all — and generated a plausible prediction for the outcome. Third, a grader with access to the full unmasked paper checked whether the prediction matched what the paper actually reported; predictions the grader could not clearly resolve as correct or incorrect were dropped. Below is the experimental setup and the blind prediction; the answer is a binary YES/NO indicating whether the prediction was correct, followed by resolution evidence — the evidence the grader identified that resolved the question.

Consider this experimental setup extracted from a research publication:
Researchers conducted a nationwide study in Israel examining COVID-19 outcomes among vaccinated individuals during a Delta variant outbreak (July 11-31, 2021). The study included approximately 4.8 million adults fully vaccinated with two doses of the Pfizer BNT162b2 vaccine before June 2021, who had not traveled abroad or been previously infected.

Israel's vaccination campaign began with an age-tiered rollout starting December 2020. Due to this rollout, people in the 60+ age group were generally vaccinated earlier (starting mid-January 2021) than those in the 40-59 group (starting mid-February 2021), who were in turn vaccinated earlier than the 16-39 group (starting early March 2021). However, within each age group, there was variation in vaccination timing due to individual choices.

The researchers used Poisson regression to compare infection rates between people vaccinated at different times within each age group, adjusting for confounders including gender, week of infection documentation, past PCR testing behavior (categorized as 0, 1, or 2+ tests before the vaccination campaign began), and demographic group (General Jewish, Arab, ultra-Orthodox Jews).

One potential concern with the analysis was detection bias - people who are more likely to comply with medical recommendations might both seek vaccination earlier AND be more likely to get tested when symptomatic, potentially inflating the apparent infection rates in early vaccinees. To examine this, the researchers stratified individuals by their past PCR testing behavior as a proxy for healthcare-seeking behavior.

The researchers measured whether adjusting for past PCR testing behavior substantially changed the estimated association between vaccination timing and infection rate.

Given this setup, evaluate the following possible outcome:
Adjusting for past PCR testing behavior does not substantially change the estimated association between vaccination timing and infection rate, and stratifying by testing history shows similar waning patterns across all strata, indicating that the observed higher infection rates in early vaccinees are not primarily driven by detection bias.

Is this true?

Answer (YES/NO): YES